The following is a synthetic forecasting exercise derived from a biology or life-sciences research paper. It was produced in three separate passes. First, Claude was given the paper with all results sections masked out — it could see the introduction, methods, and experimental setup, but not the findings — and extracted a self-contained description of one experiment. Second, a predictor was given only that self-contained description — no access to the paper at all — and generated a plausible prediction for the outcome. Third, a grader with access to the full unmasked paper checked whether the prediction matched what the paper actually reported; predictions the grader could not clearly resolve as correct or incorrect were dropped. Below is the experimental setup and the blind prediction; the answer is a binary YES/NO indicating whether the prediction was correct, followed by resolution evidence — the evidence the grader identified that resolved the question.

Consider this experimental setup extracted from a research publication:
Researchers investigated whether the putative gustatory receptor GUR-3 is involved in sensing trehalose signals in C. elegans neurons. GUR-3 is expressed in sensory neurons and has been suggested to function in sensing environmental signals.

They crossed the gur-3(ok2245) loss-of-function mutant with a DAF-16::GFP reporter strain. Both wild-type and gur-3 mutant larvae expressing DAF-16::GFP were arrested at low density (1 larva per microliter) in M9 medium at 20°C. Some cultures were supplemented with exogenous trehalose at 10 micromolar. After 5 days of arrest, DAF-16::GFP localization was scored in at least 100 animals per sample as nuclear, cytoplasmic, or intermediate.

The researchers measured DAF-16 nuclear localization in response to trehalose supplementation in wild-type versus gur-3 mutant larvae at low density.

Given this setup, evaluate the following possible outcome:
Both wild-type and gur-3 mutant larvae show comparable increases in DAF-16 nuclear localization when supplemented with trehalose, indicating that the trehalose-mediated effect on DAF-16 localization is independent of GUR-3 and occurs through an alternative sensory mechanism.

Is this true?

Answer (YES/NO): NO